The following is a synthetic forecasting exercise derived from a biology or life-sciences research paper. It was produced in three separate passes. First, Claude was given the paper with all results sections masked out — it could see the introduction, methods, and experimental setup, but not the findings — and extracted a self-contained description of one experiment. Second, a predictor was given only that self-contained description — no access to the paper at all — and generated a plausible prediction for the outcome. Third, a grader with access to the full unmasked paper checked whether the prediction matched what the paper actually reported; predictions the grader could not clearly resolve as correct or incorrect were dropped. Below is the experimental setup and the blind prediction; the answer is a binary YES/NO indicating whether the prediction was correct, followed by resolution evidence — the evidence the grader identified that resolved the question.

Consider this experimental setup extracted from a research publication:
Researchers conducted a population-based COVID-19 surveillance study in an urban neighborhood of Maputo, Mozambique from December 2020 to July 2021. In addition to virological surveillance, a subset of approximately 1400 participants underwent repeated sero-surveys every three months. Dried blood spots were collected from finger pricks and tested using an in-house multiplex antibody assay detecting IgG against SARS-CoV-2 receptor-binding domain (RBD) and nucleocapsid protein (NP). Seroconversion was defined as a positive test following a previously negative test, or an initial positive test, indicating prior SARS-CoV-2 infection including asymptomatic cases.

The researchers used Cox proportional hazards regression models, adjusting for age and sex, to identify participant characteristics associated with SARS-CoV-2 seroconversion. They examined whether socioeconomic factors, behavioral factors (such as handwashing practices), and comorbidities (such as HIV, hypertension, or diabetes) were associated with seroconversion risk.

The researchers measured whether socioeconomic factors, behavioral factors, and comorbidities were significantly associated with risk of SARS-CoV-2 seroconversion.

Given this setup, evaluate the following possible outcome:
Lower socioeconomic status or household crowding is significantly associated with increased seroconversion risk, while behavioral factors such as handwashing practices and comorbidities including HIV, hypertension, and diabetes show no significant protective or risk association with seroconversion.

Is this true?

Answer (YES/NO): NO